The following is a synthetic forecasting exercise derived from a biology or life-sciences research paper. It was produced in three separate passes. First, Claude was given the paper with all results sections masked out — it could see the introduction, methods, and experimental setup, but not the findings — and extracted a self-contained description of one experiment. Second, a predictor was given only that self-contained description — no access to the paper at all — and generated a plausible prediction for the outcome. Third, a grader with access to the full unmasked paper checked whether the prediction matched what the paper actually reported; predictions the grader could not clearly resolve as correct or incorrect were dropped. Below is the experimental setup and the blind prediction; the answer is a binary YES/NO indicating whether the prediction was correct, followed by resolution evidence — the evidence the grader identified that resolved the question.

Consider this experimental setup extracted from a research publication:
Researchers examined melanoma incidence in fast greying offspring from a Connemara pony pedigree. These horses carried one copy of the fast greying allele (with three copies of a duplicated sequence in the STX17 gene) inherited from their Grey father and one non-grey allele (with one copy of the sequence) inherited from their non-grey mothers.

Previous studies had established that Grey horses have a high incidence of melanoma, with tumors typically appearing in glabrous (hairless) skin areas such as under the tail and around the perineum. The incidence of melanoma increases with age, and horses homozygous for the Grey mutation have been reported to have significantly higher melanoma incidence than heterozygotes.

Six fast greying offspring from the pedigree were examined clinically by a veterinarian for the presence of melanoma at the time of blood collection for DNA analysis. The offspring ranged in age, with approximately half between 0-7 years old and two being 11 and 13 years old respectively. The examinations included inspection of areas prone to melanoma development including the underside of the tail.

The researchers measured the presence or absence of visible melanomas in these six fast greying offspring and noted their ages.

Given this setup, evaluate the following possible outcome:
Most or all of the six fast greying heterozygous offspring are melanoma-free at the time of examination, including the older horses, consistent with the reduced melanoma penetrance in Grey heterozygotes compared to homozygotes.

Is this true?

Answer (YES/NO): NO